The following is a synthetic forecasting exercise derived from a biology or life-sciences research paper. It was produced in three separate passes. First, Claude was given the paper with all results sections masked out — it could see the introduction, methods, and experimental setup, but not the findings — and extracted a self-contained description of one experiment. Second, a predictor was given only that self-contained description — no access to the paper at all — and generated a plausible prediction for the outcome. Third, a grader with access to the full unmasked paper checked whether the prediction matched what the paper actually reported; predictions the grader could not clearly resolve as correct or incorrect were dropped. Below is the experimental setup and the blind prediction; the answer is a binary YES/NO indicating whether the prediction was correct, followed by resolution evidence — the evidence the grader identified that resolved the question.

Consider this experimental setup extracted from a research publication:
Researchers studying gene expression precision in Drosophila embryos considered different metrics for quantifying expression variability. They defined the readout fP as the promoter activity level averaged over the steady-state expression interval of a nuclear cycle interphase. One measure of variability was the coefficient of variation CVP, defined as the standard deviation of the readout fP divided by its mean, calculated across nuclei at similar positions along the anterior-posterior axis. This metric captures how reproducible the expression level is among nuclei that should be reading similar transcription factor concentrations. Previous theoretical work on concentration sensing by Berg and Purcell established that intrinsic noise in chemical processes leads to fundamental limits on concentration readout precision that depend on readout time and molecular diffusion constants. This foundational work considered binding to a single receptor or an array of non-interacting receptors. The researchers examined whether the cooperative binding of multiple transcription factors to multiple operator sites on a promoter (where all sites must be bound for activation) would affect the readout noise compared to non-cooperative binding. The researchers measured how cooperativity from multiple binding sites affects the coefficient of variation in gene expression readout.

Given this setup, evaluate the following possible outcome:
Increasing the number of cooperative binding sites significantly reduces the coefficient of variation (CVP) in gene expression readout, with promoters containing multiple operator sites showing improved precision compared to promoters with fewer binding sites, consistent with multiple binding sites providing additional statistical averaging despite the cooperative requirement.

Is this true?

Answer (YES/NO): NO